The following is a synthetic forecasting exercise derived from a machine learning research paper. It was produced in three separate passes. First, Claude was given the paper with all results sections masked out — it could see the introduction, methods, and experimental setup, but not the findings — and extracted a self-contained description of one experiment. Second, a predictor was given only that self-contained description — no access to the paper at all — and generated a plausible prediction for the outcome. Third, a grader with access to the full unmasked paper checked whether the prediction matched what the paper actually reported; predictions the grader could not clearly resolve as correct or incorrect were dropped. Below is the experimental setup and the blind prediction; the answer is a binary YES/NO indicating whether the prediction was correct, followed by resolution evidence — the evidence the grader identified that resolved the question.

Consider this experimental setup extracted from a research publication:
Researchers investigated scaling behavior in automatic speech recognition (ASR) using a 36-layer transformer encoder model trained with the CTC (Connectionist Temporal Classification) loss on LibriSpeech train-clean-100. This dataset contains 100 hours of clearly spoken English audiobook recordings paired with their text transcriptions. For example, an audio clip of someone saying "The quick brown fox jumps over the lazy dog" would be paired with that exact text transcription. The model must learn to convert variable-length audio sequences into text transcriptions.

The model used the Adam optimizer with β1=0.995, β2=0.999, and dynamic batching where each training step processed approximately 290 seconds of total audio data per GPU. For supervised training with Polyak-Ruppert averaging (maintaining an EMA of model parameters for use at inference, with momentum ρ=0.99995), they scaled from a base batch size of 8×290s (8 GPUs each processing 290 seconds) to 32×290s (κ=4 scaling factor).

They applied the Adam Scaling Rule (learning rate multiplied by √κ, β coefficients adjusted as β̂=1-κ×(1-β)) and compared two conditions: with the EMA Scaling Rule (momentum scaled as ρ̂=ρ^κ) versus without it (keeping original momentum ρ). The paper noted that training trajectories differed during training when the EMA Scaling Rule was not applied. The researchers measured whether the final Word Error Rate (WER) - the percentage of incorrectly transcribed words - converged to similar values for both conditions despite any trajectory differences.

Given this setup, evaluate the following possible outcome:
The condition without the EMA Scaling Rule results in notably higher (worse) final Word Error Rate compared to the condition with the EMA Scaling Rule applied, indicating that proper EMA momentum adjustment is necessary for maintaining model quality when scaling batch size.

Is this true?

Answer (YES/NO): NO